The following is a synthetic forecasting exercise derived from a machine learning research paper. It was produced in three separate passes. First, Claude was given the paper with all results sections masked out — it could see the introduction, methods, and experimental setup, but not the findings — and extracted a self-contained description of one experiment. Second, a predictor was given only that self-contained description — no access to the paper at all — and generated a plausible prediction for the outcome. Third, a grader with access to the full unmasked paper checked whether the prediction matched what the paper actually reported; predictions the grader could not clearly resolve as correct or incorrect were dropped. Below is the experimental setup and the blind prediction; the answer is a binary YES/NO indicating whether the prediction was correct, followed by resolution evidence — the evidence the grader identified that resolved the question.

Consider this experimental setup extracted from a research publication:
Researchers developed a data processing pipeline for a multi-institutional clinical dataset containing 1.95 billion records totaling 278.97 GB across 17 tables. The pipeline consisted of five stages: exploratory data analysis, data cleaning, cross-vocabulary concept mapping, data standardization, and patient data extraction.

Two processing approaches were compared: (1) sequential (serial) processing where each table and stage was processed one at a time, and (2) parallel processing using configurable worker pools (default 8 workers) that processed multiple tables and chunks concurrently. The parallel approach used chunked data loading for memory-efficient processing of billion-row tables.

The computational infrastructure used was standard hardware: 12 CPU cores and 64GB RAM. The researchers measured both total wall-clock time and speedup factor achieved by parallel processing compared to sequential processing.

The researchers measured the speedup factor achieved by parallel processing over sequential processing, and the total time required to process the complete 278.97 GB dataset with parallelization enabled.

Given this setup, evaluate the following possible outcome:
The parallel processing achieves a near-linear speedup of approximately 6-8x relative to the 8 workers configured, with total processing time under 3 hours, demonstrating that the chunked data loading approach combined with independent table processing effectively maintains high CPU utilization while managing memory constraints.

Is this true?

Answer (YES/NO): NO